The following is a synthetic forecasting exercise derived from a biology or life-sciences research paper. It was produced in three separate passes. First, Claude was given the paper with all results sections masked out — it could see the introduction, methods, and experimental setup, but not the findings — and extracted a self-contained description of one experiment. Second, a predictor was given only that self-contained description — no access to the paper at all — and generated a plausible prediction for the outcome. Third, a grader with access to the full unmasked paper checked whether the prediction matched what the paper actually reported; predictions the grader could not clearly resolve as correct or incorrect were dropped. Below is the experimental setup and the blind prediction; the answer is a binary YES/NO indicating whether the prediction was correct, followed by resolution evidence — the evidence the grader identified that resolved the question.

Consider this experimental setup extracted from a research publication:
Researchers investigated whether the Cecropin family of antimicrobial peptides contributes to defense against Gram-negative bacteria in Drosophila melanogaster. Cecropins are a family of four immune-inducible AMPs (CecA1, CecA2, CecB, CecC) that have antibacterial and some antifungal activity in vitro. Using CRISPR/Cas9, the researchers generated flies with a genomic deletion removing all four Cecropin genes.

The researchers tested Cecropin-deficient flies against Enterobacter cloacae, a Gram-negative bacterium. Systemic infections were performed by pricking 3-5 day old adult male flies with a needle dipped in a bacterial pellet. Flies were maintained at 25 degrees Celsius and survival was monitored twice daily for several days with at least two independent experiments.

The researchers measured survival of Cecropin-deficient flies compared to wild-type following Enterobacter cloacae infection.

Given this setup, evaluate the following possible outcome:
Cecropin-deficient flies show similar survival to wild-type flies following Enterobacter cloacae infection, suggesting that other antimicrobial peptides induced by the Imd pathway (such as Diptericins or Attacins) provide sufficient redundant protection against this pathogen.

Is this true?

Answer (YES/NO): YES